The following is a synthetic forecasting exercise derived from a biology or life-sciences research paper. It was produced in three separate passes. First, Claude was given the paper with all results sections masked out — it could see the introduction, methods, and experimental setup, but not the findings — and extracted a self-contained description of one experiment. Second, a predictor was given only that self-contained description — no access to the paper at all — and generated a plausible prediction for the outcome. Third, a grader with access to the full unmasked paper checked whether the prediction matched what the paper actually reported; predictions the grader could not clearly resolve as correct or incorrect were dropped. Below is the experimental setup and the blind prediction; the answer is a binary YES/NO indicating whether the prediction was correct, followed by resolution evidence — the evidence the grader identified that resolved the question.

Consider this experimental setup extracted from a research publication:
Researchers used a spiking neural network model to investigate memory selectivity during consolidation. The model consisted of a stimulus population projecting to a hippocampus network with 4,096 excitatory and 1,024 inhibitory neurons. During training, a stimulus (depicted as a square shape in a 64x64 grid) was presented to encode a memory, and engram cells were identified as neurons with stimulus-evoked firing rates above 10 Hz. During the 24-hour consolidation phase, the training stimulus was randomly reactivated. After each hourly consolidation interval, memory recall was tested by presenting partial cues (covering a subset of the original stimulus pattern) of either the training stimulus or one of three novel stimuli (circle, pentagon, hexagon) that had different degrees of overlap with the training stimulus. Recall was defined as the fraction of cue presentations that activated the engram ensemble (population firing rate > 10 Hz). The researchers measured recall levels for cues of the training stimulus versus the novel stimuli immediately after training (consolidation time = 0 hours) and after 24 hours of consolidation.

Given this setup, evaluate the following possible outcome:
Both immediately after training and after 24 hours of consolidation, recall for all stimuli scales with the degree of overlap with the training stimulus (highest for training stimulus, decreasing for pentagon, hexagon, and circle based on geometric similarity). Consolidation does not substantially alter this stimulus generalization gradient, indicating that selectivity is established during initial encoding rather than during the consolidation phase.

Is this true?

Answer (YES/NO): NO